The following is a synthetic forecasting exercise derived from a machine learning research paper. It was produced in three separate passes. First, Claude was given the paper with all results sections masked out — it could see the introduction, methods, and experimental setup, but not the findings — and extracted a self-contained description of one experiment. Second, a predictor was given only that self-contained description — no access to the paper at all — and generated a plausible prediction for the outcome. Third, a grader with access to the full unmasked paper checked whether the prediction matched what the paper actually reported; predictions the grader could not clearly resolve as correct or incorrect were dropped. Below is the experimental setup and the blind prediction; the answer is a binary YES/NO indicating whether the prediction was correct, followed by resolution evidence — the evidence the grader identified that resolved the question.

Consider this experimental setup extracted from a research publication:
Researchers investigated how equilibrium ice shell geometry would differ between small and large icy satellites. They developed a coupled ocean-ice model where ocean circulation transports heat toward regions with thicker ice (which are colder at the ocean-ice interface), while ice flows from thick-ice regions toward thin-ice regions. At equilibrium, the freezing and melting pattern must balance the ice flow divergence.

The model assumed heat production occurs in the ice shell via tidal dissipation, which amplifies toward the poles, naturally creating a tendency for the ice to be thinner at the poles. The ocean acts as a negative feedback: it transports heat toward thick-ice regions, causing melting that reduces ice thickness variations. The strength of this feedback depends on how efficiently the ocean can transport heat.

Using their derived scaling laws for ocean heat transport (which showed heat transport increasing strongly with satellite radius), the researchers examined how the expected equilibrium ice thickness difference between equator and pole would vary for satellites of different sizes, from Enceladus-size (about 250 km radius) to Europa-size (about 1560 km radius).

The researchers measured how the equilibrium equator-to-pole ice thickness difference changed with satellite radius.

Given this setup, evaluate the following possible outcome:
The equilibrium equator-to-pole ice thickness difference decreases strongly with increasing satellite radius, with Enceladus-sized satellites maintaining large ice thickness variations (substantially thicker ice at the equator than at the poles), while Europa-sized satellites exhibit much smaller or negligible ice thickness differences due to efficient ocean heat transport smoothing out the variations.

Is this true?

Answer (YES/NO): YES